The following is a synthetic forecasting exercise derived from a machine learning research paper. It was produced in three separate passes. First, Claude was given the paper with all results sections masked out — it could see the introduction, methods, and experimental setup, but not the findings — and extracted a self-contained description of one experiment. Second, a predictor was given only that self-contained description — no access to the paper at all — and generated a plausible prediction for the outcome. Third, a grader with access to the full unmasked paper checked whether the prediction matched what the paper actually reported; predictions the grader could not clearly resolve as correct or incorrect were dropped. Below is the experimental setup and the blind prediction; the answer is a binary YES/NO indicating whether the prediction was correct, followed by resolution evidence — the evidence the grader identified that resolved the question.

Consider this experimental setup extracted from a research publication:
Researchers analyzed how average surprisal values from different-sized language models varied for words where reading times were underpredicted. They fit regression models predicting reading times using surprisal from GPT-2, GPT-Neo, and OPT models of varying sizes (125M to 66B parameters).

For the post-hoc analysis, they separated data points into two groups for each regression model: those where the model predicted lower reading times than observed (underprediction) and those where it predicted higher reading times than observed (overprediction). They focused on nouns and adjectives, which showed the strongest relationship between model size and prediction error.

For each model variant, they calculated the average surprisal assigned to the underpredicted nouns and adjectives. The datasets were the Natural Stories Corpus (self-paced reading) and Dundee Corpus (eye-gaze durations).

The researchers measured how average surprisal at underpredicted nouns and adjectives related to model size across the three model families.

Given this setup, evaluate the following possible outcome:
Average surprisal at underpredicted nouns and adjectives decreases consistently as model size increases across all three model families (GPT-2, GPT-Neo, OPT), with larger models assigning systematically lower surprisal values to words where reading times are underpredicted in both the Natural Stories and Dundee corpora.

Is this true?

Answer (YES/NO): YES